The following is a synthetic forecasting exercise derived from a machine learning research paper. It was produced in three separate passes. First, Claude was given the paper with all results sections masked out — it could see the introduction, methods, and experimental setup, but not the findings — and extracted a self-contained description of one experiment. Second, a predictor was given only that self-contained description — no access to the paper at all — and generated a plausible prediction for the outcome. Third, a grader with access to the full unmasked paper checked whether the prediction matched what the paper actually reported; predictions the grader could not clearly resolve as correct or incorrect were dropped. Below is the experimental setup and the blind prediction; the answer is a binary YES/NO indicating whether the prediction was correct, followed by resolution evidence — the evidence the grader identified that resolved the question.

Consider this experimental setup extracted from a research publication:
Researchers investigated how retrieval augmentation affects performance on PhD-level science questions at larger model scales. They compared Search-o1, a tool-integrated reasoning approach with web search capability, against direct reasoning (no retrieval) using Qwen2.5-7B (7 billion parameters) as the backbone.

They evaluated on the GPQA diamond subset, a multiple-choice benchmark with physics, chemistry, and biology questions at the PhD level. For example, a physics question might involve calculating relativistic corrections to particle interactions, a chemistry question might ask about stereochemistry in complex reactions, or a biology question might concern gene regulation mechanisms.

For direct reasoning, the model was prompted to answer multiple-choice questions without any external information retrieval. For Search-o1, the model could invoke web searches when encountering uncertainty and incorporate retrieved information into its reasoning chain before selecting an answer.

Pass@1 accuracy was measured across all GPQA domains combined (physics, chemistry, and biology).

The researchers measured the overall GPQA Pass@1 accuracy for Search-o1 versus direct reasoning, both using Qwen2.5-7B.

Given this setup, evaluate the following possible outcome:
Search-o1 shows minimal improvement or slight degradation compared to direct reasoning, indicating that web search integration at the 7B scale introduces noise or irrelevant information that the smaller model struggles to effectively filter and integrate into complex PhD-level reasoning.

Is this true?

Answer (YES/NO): YES